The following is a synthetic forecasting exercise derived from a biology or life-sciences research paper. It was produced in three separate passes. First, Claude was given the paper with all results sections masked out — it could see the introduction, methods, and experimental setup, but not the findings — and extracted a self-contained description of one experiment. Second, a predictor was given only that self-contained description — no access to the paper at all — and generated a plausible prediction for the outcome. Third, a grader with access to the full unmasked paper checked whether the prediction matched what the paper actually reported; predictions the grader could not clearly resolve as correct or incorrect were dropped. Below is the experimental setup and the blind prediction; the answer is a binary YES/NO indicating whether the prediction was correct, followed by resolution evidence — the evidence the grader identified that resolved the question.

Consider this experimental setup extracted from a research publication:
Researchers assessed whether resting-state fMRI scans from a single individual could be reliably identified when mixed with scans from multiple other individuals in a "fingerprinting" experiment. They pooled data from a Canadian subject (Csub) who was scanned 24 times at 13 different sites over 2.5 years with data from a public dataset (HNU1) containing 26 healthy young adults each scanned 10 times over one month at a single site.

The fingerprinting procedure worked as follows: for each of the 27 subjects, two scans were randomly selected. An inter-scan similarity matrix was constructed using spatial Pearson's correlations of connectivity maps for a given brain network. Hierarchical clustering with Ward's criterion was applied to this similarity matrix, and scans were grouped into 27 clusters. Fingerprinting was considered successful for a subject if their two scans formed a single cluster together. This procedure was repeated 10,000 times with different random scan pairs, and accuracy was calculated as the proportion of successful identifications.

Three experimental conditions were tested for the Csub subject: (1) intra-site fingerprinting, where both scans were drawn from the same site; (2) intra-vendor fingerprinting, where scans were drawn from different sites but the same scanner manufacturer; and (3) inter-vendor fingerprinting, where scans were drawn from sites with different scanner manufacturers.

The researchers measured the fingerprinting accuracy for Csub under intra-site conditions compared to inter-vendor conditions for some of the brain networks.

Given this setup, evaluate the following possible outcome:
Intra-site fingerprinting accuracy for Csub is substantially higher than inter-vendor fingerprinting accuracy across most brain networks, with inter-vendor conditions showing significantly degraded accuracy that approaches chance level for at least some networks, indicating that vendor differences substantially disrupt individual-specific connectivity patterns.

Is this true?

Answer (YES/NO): NO